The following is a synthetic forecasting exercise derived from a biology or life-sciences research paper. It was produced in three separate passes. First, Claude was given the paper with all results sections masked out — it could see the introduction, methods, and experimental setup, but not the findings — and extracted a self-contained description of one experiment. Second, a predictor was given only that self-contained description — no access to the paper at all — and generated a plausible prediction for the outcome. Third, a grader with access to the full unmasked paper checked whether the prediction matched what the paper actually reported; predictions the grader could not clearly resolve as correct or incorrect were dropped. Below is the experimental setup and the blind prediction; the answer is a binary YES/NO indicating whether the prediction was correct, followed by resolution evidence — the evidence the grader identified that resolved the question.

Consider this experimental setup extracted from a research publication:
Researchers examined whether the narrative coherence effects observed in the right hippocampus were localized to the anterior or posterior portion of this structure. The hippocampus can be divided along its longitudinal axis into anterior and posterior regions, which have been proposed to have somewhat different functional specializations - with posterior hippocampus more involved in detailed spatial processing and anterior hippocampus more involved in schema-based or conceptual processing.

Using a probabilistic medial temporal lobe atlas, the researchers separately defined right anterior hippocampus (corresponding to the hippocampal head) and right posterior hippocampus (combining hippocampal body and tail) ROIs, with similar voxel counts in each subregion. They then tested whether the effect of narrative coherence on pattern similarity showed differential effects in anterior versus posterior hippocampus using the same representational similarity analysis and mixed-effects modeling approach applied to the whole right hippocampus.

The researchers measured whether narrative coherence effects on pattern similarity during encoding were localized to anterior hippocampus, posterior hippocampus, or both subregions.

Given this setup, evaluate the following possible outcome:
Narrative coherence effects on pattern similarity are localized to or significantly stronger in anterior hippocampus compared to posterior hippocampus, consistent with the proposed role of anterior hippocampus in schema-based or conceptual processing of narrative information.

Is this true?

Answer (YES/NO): NO